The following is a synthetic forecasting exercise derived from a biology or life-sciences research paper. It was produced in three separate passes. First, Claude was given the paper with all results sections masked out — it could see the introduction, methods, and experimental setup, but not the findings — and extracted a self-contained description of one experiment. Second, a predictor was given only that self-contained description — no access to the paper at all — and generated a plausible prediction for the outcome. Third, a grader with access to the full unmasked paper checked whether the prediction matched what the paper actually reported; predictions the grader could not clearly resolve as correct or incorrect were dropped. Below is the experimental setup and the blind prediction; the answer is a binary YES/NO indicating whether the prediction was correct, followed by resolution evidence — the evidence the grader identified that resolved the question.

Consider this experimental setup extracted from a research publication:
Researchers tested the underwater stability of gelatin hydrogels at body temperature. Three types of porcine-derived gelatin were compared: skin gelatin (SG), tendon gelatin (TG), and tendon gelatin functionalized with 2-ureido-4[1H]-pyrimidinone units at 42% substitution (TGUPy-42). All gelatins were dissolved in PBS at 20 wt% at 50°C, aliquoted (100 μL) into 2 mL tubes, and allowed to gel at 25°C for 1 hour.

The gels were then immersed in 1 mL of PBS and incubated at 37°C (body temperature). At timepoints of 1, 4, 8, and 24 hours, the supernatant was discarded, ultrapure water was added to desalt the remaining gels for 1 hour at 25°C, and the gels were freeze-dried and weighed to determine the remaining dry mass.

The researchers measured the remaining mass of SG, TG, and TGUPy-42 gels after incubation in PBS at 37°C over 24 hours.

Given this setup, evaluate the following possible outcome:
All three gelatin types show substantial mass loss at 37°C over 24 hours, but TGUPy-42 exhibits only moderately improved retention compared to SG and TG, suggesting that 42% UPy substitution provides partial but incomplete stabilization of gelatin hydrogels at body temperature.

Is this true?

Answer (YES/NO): NO